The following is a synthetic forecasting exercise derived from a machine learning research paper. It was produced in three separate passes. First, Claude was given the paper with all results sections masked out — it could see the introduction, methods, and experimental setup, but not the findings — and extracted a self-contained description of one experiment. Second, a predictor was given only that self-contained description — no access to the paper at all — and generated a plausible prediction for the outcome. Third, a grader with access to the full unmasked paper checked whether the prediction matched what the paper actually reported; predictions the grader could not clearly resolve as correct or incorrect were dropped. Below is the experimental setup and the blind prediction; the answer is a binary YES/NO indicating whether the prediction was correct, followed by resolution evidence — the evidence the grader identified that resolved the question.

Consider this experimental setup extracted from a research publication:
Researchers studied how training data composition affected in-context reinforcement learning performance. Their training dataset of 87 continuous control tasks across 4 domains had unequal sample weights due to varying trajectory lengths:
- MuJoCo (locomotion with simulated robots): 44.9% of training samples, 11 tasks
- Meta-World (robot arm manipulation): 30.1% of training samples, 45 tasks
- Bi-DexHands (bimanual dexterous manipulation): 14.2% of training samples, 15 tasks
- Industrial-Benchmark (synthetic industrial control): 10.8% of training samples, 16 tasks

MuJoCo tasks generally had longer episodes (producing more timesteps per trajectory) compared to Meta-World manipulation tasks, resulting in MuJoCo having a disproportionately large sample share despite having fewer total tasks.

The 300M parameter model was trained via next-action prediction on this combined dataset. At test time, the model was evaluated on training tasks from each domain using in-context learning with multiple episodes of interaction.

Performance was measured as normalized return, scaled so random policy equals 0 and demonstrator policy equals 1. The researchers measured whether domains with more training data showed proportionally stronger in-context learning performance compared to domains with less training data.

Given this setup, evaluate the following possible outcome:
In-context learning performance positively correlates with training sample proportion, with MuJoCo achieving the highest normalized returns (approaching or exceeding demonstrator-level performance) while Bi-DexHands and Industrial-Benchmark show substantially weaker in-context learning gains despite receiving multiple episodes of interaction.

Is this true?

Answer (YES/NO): NO